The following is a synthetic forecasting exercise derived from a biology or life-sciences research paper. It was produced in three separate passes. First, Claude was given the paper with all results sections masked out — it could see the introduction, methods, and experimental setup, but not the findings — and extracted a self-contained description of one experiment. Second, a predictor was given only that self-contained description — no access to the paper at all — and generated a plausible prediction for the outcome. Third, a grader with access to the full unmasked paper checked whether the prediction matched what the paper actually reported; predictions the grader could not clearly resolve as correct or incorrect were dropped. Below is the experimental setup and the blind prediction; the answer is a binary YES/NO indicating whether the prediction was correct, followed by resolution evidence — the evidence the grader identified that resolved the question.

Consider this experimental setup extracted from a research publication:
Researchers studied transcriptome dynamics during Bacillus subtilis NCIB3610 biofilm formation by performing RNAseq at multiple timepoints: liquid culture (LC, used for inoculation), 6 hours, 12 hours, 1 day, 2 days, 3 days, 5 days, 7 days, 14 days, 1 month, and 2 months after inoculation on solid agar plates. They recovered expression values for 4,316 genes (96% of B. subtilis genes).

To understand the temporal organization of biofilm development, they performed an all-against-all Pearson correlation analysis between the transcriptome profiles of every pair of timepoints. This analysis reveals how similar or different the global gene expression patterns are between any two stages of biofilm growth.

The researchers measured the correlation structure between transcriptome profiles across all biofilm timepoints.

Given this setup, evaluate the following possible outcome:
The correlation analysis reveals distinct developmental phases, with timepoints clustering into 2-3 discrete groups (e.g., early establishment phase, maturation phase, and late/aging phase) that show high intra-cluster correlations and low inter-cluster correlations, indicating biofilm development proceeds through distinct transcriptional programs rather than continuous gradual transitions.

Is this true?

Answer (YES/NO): YES